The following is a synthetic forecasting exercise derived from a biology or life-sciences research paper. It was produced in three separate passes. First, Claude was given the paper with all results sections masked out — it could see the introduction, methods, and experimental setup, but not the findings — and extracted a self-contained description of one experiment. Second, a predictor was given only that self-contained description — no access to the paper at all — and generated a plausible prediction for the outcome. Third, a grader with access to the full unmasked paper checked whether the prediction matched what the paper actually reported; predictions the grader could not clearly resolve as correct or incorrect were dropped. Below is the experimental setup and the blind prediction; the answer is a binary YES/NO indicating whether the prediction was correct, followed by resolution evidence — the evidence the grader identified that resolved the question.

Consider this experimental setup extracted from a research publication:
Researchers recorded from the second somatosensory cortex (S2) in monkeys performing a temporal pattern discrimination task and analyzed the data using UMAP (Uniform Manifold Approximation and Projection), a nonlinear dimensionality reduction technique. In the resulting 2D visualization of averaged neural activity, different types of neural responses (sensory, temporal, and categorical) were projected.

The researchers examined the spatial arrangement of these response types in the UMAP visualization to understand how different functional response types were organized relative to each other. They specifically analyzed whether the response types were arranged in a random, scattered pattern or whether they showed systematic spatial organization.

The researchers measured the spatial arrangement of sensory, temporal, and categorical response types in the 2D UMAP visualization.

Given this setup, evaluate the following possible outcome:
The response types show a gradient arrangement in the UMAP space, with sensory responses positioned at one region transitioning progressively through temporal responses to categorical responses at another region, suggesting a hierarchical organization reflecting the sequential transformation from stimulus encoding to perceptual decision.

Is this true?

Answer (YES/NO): NO